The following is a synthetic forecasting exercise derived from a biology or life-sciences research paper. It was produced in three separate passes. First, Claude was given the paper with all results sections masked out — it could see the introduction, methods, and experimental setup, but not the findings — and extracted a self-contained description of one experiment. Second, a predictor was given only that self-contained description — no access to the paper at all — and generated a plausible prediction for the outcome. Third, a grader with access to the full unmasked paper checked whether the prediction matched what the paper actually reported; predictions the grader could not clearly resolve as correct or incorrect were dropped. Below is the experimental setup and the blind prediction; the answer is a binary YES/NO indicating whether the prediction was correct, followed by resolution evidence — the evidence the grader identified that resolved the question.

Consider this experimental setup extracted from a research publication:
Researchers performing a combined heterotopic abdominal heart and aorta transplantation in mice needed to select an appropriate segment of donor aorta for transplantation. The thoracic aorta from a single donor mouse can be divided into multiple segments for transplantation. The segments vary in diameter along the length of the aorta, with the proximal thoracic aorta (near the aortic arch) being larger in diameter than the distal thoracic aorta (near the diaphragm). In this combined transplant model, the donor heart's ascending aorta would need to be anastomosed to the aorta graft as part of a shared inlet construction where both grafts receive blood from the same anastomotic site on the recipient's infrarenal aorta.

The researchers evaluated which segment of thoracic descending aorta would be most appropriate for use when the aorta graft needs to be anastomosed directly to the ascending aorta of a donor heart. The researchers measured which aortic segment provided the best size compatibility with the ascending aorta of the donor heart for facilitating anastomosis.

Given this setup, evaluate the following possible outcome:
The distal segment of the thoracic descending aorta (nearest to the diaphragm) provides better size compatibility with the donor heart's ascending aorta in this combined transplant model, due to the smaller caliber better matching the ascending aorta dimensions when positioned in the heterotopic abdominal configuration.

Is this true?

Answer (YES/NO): NO